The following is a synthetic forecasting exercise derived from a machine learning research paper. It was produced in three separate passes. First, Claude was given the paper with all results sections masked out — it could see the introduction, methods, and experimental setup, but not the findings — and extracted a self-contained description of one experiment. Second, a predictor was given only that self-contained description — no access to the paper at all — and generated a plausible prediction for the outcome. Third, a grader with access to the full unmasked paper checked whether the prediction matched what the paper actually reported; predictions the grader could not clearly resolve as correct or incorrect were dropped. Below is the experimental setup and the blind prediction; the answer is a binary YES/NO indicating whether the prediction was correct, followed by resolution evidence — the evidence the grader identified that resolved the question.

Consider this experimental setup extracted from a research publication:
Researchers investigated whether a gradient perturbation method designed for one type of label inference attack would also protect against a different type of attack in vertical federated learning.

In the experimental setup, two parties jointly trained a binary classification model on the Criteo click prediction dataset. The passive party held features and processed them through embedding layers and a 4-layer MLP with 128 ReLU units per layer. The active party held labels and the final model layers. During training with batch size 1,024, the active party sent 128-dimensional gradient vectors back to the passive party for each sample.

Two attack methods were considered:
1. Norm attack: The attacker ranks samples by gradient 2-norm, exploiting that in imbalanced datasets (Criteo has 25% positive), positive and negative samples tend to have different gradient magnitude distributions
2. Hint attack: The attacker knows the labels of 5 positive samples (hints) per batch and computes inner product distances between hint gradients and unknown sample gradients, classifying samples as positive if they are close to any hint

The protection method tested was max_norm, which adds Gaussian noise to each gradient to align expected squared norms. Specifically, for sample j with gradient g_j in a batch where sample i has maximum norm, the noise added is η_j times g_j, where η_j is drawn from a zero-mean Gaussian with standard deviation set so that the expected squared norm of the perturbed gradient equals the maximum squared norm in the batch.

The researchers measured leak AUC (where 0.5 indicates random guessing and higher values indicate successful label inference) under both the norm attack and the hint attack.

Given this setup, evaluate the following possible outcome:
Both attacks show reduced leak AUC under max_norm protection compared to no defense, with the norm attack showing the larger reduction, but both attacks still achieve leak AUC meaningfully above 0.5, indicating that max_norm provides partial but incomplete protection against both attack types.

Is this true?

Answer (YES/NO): NO